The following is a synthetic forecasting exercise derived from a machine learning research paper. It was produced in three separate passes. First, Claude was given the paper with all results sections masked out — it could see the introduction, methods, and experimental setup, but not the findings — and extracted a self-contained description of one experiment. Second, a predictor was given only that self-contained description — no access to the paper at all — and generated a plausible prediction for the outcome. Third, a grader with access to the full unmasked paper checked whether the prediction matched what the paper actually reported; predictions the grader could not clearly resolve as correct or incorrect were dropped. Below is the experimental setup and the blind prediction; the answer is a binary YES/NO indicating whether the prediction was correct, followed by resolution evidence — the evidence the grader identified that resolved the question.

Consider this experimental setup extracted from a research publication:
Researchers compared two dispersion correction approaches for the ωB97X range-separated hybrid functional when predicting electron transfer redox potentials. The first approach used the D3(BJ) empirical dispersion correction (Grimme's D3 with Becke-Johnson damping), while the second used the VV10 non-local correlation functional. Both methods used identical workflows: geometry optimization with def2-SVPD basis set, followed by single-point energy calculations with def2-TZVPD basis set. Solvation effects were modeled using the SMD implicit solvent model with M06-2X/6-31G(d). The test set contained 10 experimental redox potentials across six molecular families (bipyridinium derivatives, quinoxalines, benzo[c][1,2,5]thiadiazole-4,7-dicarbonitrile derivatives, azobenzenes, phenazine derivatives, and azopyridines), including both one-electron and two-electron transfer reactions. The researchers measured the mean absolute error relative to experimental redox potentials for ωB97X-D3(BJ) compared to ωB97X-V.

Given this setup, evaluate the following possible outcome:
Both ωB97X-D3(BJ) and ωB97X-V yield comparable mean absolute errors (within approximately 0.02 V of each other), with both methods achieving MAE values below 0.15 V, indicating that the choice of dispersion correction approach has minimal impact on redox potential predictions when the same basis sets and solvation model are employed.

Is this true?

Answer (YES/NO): NO